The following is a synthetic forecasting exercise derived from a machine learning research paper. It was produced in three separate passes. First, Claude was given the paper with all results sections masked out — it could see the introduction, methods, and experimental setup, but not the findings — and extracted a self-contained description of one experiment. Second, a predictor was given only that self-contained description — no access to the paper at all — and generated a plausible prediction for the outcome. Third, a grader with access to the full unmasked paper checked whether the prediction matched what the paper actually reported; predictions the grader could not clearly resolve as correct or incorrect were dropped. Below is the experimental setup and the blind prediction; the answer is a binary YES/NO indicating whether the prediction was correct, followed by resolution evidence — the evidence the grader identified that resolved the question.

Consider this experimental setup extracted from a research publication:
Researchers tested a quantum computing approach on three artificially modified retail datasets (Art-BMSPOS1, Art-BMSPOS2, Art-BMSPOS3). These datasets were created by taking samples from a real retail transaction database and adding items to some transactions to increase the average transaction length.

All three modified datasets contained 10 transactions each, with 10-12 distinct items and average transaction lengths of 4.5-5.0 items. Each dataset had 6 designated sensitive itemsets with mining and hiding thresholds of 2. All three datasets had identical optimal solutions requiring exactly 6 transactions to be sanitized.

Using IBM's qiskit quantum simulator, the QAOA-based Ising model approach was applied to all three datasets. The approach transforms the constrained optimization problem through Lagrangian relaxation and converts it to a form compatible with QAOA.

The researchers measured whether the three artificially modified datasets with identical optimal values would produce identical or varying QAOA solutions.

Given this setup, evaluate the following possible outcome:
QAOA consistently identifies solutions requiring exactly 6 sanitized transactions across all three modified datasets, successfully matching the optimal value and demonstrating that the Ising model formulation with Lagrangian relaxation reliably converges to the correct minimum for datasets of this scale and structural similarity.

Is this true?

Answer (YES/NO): NO